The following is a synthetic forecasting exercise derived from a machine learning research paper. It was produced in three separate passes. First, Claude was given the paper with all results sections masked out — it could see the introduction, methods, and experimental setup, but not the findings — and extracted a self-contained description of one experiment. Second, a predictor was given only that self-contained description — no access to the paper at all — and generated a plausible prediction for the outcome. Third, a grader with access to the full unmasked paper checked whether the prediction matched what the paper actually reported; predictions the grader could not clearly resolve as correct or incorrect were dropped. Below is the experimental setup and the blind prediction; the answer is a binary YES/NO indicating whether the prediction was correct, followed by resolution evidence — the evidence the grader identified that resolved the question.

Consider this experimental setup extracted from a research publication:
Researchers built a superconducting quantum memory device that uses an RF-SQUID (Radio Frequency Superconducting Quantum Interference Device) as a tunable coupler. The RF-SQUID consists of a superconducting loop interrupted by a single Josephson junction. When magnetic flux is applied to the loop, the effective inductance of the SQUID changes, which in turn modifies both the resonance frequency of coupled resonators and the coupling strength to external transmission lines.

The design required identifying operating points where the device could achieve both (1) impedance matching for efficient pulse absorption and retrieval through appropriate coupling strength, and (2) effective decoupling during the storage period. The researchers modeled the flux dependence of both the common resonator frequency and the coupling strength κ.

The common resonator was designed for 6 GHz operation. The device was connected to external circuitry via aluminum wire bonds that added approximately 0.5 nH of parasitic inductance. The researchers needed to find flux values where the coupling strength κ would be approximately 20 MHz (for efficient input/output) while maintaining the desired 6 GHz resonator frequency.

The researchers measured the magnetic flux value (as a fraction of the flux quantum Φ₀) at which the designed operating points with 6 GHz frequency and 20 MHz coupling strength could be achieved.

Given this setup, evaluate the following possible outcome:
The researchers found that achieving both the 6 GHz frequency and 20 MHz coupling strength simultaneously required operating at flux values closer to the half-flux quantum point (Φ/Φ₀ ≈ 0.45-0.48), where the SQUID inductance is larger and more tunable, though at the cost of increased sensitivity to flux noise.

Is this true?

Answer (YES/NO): NO